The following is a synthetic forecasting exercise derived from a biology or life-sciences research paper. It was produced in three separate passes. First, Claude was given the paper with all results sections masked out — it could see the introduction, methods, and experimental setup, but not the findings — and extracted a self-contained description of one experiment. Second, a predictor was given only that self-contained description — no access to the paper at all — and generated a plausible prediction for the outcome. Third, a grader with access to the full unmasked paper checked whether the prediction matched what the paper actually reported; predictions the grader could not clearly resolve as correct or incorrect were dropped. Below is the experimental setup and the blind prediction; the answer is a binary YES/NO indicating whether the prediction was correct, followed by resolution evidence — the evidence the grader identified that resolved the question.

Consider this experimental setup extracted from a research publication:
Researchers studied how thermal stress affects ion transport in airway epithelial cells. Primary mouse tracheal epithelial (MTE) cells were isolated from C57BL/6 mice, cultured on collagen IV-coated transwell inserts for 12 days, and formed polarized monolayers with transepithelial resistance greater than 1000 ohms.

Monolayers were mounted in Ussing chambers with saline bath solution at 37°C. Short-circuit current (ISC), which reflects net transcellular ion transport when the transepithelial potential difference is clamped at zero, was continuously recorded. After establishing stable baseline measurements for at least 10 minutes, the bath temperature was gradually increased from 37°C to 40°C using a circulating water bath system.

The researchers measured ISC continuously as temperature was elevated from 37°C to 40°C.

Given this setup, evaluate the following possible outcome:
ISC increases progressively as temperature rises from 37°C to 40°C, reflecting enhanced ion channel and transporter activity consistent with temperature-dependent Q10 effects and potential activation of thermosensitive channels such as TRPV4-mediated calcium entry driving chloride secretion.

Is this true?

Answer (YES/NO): NO